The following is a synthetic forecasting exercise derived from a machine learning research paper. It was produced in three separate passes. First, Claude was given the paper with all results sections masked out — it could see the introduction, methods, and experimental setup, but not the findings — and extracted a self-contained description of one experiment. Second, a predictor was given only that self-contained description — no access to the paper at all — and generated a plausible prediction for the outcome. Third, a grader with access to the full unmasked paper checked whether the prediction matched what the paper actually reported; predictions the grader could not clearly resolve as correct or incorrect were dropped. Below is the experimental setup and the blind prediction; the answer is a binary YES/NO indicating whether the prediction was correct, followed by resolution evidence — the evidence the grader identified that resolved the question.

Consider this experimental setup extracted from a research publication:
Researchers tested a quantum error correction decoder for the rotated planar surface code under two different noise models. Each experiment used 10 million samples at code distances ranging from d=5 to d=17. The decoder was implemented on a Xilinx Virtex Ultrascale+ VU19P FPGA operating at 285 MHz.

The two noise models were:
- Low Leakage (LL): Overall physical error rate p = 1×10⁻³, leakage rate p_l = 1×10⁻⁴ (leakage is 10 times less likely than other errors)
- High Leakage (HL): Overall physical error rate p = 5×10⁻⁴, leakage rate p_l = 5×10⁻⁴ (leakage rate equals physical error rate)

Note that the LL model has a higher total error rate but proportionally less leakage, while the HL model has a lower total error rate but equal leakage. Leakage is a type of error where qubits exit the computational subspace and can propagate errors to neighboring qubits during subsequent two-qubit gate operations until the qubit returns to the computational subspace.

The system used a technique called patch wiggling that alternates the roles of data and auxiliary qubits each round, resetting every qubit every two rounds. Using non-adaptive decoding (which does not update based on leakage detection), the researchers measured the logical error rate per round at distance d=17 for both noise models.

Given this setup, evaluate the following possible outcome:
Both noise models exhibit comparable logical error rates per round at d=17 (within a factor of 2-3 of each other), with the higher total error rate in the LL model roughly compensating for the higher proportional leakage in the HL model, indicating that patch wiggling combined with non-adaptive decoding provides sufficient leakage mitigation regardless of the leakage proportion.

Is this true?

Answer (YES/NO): NO